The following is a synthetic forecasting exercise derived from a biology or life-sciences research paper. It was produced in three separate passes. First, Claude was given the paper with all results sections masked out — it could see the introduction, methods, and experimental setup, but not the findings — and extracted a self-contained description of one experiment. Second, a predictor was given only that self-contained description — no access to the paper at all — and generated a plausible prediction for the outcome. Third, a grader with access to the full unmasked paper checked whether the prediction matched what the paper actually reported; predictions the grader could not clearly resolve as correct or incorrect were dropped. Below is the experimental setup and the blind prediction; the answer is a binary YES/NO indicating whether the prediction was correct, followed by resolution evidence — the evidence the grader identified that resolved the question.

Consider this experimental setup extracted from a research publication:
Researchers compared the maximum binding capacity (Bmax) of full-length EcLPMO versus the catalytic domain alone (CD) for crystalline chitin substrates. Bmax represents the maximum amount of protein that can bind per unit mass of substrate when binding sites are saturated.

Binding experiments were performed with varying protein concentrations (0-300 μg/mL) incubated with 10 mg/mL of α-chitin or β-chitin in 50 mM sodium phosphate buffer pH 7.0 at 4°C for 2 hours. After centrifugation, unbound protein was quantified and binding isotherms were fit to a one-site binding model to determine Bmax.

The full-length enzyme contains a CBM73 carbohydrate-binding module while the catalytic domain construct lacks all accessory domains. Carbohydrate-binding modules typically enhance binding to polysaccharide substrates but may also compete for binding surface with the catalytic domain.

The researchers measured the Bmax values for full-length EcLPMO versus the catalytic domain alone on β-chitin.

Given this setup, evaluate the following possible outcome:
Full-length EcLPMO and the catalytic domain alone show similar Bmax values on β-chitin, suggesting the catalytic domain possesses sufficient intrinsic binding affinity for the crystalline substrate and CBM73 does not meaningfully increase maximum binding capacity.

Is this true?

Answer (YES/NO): NO